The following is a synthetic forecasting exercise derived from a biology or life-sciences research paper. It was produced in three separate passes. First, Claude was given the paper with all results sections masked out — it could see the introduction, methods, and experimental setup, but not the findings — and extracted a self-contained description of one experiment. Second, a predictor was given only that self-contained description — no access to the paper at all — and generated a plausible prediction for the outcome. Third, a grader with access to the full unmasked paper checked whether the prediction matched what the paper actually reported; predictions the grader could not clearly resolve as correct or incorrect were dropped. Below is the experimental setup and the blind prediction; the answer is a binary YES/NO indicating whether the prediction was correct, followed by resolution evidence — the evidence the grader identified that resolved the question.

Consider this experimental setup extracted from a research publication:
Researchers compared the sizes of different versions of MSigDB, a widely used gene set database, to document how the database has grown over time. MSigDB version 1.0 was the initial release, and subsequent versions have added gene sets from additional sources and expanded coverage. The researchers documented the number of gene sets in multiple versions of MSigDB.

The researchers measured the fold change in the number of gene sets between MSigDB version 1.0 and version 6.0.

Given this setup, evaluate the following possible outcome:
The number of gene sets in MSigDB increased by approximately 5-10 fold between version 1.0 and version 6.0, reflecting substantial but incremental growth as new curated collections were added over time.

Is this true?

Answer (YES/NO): NO